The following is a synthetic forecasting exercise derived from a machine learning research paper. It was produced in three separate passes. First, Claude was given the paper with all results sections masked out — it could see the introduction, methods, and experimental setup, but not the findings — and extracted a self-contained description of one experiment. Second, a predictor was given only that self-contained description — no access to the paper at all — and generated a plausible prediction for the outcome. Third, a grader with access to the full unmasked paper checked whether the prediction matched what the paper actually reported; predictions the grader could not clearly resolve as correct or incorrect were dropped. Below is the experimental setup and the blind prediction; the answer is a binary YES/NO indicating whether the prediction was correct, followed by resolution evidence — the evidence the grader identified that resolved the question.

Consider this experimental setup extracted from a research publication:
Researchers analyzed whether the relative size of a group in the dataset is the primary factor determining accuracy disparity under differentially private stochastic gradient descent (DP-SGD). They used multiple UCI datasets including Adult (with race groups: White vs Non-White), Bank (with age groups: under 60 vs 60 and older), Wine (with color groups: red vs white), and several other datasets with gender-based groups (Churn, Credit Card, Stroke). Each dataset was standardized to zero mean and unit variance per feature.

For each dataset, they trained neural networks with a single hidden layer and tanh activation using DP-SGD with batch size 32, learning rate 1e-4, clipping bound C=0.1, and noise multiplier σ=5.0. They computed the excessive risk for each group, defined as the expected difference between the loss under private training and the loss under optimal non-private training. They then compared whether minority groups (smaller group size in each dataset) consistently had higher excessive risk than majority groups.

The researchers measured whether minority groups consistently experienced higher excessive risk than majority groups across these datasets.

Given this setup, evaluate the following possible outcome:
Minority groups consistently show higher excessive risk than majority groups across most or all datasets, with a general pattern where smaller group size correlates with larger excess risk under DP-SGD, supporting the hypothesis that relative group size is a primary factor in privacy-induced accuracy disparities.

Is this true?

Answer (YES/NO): NO